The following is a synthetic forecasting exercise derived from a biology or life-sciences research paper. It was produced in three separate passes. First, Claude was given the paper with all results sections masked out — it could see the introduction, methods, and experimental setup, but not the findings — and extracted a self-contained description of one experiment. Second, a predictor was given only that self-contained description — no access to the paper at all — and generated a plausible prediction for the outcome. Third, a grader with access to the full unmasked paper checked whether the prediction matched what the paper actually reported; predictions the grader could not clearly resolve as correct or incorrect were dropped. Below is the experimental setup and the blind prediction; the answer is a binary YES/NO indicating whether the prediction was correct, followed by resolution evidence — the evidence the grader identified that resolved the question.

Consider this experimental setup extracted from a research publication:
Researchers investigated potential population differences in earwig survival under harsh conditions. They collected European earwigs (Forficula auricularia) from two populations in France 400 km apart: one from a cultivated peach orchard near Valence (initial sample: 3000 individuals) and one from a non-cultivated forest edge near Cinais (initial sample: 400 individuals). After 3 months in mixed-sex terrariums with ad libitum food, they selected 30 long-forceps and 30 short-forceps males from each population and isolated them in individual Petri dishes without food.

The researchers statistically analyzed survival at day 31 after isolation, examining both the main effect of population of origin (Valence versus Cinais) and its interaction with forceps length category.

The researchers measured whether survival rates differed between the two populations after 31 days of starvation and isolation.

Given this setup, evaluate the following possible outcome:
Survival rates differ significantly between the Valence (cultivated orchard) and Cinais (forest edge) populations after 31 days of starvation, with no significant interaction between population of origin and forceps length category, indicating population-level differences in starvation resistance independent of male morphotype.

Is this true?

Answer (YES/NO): NO